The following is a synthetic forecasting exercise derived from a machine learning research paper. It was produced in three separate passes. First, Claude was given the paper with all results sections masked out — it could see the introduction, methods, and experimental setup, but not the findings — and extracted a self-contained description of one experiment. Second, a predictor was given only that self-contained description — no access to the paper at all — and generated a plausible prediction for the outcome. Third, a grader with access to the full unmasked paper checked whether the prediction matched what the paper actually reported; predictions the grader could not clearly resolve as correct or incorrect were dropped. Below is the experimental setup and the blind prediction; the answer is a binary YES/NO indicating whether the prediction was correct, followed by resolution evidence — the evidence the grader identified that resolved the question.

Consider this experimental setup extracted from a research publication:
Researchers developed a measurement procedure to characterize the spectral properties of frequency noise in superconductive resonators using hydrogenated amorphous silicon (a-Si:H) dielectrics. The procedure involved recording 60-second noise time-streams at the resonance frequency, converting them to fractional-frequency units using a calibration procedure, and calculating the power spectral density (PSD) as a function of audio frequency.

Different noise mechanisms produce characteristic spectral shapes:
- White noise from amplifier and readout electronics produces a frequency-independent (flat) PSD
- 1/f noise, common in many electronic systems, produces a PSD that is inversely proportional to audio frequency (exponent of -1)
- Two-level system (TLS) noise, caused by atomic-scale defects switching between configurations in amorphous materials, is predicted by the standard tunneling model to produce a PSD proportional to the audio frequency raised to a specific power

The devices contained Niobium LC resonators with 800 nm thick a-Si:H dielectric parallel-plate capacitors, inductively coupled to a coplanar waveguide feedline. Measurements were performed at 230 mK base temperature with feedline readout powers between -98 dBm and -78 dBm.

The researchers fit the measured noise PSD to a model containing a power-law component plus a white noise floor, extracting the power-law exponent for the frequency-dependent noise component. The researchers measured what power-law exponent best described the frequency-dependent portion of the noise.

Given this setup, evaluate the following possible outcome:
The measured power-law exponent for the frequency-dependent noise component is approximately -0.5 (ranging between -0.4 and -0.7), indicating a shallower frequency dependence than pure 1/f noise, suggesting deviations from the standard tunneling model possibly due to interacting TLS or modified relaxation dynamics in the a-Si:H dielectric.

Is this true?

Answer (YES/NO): NO